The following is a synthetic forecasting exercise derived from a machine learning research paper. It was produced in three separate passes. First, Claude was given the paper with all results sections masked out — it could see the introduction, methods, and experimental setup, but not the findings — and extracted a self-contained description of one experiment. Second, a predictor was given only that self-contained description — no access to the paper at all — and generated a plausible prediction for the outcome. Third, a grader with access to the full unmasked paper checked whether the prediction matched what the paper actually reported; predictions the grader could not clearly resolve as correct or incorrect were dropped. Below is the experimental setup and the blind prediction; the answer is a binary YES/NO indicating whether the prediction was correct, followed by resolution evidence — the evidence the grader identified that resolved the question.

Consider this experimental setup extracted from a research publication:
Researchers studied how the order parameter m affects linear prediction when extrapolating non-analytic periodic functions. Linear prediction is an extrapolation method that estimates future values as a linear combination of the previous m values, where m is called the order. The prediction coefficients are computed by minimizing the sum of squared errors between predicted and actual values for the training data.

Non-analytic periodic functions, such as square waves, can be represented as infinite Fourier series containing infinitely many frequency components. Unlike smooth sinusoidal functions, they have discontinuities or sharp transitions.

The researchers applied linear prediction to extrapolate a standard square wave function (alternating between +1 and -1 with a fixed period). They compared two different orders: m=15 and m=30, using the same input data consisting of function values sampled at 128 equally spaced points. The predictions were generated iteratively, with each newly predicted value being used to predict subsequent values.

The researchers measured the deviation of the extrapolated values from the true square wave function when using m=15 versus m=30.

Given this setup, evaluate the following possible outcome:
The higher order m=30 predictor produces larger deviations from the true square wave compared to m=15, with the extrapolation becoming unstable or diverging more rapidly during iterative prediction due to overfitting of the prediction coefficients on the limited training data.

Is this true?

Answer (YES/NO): NO